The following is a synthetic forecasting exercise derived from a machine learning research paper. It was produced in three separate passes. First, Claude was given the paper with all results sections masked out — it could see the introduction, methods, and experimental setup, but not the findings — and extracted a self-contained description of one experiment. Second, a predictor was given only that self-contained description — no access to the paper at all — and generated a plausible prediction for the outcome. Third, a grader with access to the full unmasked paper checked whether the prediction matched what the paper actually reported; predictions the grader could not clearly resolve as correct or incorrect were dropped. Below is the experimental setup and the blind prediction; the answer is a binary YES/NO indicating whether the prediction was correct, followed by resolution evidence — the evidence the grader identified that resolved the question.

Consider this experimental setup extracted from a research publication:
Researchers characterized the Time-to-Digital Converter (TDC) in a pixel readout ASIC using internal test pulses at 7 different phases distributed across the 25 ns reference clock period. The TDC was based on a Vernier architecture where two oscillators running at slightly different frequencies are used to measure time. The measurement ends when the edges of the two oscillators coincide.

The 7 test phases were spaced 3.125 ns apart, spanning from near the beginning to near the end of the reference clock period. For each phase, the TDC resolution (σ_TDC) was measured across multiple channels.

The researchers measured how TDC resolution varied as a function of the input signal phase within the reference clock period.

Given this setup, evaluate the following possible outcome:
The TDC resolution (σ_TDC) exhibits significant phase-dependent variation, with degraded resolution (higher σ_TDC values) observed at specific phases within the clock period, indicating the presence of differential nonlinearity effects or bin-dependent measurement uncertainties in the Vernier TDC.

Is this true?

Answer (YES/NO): NO